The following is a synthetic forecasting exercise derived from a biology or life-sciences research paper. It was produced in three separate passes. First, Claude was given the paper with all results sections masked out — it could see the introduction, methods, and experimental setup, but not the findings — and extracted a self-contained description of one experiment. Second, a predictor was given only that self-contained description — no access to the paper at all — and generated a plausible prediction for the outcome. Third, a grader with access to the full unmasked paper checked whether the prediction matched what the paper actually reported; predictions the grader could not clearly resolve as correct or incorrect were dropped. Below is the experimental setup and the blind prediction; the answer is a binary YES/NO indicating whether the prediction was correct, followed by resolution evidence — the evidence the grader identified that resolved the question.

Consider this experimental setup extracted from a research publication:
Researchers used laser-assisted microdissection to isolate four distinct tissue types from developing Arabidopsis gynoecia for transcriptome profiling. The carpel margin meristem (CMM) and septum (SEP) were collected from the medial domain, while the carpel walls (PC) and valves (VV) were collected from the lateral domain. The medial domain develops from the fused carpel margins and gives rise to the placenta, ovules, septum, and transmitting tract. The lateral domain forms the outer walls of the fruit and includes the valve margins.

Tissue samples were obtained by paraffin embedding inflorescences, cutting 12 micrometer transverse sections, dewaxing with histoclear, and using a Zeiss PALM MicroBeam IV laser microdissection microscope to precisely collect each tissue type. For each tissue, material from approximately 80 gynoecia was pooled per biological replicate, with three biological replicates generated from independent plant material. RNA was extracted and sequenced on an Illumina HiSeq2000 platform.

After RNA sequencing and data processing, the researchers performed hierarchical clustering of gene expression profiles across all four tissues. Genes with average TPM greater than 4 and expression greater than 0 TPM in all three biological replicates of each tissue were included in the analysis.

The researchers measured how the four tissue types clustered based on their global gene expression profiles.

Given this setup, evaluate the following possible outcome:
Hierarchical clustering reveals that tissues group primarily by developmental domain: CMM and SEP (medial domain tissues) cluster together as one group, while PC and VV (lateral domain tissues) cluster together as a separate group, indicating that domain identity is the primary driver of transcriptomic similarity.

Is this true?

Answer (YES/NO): YES